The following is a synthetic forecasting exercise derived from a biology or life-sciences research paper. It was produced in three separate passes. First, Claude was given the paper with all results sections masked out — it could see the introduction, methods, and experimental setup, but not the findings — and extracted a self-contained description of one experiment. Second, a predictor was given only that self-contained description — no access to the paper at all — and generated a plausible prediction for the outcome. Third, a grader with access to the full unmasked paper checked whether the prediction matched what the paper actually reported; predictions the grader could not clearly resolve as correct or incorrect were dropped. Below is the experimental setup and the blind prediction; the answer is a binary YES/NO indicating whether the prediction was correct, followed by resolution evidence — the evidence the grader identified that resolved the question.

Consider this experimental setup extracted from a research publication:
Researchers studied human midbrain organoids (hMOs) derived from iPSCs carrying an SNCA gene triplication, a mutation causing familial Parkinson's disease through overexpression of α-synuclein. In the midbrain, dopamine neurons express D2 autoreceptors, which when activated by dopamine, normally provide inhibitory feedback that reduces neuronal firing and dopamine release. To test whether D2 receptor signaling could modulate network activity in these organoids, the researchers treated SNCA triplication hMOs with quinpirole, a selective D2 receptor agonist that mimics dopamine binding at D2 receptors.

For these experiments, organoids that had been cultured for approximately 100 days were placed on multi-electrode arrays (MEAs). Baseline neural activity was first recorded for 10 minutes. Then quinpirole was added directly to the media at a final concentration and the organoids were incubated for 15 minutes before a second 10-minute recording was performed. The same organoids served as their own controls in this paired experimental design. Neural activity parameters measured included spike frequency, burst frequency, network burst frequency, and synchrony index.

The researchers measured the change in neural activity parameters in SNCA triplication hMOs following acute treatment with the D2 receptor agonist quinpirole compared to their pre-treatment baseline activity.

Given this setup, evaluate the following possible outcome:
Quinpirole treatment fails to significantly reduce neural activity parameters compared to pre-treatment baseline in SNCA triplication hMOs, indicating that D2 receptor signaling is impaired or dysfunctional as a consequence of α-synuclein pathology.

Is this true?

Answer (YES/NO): NO